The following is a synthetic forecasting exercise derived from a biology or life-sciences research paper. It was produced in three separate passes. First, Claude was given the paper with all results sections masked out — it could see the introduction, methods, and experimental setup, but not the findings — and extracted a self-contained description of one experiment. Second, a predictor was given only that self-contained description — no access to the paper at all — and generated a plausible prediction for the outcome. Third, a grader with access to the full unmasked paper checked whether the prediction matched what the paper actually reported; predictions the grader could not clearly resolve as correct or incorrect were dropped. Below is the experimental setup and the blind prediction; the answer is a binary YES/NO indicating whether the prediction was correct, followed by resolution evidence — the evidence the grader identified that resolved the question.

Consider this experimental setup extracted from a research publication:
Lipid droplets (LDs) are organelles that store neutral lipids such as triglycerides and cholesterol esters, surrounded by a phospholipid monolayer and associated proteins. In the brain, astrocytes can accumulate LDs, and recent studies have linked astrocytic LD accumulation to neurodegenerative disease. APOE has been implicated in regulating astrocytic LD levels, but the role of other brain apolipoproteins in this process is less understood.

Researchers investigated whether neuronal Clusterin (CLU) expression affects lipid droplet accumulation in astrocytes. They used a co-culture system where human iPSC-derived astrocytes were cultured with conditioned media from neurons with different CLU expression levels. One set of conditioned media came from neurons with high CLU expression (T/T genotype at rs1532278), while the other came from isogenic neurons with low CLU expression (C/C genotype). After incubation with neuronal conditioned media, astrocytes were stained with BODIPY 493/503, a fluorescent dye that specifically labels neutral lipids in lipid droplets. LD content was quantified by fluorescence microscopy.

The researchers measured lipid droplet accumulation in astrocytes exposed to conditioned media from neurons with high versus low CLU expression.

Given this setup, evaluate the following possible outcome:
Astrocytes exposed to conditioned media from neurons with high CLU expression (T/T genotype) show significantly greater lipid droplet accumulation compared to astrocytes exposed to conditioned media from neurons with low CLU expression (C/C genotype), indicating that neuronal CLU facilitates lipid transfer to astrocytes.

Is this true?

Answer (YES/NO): YES